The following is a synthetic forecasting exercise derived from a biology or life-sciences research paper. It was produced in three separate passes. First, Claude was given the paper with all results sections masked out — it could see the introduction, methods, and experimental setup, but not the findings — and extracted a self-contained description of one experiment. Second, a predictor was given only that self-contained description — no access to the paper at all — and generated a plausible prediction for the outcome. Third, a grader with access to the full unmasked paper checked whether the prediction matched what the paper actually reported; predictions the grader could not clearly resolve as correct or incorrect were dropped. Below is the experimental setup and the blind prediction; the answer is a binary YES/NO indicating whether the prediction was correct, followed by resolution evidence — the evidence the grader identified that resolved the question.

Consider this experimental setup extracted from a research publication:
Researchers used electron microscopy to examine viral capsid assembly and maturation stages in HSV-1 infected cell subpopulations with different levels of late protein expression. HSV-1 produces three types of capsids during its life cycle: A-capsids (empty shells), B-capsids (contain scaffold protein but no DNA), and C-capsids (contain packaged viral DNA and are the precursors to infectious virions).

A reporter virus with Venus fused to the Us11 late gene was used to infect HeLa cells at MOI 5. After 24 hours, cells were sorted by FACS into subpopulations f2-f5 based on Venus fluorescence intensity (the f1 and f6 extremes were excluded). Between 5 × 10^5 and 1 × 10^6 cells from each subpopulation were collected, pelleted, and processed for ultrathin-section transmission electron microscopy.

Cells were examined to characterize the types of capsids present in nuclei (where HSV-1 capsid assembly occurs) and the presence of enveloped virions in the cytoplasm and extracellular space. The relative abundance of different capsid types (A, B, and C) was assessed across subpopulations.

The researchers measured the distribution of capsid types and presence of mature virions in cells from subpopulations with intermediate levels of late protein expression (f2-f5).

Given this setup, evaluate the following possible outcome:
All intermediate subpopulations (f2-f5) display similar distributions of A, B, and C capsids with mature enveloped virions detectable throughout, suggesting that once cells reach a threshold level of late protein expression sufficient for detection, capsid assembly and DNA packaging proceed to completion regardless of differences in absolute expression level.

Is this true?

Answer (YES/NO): NO